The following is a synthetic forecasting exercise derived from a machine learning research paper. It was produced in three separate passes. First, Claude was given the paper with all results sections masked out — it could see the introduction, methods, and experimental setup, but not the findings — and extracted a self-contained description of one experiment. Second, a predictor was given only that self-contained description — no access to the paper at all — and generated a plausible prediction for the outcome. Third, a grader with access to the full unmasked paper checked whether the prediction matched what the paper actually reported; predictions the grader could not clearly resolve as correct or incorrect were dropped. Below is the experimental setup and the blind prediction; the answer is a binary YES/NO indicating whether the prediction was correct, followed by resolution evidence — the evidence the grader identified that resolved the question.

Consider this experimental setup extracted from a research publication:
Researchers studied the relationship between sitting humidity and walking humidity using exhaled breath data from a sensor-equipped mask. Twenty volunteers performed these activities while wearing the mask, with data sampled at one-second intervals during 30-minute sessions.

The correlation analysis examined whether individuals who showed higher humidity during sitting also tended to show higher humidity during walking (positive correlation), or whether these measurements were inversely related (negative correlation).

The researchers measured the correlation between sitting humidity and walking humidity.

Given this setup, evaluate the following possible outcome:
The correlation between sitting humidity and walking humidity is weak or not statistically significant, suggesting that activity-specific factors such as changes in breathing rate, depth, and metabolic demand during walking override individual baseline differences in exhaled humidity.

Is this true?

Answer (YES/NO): NO